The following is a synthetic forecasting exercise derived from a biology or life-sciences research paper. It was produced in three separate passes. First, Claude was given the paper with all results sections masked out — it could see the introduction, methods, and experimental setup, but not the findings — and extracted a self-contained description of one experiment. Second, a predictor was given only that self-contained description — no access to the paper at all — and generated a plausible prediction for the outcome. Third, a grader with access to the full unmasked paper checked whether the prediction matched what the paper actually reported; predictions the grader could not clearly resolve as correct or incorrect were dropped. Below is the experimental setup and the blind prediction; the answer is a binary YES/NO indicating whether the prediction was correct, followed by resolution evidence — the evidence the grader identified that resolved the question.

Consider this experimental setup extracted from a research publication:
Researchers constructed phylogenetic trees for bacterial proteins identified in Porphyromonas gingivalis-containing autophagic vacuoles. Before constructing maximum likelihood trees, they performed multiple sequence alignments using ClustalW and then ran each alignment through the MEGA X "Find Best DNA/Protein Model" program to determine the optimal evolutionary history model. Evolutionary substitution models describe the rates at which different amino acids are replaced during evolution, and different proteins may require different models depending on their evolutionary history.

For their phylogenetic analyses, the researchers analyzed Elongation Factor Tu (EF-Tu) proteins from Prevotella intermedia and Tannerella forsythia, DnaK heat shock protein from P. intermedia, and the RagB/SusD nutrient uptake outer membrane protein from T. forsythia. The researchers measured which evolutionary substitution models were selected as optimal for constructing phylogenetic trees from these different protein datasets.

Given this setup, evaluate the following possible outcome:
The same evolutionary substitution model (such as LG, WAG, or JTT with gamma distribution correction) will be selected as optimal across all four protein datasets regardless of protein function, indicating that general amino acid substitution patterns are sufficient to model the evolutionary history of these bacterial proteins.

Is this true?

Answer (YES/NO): NO